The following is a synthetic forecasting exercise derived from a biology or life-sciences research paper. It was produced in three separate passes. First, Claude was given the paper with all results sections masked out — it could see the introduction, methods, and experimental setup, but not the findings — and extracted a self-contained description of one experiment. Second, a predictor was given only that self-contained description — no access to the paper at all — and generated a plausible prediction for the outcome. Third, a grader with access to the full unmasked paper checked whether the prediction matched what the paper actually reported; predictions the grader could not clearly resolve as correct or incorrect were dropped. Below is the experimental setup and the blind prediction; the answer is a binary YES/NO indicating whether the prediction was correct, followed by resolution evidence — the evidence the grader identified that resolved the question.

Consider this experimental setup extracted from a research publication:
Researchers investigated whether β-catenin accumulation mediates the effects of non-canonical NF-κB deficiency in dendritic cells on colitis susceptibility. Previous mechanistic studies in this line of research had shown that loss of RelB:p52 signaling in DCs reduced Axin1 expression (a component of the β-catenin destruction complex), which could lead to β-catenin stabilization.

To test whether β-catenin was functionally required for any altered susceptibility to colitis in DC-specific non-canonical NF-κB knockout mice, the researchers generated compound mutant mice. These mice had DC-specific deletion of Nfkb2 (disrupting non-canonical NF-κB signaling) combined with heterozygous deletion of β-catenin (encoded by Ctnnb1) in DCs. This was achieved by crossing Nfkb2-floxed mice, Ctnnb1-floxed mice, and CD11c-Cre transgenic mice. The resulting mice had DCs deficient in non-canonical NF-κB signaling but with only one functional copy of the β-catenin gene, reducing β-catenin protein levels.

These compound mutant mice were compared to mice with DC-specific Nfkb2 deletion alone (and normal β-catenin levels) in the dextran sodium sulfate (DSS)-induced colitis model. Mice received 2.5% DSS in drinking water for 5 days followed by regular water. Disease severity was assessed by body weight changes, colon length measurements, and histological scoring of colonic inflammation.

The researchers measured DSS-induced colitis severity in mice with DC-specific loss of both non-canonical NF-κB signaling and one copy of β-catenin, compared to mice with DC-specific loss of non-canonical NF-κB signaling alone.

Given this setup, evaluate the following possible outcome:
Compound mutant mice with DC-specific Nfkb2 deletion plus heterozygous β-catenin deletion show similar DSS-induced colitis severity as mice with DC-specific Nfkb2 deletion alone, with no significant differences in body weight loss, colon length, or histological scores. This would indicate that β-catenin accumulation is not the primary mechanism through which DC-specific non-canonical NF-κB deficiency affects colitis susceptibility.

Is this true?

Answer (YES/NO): NO